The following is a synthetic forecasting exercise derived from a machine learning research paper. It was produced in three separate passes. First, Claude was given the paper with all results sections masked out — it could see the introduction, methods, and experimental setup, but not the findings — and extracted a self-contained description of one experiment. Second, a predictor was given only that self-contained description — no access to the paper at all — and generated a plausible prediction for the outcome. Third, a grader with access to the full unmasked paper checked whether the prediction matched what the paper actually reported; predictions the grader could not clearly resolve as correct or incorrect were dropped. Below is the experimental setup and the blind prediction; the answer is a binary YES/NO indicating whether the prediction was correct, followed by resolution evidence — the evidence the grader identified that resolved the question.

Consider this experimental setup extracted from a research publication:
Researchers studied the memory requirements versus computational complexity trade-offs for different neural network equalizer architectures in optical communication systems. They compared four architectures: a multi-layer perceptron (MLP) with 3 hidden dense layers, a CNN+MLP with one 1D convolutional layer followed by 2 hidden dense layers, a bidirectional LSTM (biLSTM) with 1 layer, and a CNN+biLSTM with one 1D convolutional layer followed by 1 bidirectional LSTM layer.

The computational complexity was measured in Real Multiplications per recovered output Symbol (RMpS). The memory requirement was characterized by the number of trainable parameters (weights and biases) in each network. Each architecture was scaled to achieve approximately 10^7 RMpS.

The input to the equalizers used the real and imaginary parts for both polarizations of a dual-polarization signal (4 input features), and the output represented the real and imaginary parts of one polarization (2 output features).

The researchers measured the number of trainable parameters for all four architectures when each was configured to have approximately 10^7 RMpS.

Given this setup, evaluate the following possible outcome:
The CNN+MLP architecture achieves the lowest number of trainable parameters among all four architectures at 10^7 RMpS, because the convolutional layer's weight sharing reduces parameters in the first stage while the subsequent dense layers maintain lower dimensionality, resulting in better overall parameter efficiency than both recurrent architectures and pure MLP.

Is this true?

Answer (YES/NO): NO